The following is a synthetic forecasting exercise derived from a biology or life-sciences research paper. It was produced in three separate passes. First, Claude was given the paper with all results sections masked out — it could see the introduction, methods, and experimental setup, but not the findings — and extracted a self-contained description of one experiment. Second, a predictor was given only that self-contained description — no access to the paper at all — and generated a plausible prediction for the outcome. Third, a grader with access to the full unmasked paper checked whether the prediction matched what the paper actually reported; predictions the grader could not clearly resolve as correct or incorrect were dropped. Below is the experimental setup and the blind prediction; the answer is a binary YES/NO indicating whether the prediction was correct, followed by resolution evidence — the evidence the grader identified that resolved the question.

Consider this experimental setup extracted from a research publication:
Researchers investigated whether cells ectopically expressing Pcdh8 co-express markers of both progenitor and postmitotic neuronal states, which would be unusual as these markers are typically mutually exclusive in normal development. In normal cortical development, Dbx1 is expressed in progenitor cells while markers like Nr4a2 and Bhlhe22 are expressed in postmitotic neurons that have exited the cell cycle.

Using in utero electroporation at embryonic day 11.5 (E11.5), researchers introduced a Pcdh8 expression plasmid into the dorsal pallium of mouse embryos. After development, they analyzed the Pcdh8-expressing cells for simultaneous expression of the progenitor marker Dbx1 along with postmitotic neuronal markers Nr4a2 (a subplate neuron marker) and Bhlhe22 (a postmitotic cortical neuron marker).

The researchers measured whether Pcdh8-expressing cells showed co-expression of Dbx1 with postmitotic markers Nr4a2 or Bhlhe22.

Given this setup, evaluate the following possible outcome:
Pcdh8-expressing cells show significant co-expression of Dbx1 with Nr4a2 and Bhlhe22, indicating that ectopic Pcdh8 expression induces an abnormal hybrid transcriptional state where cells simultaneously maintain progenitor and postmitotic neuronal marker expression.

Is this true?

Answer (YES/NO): YES